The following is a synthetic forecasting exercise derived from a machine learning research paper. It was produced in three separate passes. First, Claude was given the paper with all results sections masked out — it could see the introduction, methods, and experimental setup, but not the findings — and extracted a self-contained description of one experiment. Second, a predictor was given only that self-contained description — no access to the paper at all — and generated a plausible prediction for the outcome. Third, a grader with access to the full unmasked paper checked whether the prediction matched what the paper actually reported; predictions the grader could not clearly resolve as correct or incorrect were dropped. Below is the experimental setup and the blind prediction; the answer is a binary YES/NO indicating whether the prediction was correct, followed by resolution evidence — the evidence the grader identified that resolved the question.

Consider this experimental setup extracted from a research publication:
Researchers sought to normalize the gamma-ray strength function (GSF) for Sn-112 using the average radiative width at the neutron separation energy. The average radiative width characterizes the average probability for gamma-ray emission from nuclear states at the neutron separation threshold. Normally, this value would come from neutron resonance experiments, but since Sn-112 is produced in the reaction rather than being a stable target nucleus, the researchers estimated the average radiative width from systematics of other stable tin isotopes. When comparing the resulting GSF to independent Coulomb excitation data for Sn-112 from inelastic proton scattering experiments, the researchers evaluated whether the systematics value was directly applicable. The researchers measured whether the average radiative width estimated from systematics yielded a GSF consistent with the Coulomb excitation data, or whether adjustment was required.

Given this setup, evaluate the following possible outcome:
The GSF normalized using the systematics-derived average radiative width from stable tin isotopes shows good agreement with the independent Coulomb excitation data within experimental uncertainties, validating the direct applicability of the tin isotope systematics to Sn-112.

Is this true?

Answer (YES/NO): NO